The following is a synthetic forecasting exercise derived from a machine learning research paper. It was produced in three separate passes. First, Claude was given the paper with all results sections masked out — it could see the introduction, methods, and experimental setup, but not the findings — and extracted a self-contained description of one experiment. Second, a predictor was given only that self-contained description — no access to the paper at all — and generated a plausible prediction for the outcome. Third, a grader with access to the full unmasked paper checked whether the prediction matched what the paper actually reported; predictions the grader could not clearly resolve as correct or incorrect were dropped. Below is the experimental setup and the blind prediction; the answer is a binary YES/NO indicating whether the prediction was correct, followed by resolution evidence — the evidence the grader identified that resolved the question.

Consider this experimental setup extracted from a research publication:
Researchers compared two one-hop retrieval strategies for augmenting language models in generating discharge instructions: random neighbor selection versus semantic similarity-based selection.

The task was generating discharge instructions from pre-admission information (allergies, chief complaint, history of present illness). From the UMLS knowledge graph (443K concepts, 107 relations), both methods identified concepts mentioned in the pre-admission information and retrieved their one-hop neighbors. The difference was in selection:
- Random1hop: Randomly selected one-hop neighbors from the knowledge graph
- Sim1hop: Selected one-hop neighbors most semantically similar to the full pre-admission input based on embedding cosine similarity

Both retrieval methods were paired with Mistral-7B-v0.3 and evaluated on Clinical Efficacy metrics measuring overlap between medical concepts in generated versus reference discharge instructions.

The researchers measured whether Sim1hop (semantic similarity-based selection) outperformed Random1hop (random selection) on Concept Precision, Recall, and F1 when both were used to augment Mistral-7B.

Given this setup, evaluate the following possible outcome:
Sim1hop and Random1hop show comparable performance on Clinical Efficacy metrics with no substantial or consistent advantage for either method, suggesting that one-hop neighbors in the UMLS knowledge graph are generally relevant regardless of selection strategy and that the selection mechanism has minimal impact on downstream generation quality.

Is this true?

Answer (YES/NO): NO